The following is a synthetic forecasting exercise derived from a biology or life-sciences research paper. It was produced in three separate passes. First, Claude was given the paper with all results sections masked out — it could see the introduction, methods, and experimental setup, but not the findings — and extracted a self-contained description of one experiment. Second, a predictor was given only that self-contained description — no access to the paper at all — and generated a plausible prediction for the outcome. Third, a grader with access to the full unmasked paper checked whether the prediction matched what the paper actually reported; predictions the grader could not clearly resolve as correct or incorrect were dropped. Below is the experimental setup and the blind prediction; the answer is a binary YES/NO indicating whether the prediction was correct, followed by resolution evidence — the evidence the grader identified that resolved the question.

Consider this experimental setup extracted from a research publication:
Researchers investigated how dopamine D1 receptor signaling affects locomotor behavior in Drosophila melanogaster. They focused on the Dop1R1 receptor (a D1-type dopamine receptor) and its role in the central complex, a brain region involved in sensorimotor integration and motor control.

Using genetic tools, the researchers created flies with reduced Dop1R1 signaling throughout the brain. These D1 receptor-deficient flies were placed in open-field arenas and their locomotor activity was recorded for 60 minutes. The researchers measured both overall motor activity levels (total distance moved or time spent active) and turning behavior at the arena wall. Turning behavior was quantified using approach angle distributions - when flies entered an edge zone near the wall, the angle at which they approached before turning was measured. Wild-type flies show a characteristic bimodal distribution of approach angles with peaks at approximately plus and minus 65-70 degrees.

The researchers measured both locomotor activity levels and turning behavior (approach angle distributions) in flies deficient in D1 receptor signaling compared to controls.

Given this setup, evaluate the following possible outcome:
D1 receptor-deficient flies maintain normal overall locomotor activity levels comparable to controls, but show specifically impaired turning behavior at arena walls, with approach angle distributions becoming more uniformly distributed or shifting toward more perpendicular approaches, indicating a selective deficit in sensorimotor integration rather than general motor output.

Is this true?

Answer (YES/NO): NO